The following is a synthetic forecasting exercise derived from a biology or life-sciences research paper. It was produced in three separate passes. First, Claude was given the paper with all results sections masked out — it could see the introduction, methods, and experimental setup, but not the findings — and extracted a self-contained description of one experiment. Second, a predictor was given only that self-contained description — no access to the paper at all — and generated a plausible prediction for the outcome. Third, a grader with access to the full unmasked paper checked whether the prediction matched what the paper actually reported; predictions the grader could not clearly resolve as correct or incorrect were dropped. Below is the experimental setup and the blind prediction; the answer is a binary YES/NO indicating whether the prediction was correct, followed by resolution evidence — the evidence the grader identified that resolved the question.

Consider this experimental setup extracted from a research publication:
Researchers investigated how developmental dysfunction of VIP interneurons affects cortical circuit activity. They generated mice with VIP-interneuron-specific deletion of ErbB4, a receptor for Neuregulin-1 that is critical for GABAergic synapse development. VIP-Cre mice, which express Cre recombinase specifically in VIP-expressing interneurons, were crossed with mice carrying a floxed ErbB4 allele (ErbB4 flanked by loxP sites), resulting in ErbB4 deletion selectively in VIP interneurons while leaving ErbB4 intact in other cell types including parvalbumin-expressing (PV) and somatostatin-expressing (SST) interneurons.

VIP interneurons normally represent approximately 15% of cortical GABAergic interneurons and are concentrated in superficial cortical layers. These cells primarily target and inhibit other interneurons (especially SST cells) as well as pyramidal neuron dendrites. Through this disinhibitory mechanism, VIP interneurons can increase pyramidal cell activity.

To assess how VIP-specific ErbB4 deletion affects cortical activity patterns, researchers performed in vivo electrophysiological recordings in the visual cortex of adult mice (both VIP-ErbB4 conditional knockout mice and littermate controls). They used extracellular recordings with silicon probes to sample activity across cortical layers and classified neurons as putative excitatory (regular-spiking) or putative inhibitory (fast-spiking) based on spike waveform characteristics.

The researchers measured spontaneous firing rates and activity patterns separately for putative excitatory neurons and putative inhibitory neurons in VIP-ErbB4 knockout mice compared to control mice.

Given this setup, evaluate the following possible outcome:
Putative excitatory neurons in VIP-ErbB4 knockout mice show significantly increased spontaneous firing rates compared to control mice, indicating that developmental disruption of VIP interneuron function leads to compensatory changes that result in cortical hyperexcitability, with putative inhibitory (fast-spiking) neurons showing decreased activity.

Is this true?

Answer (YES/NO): NO